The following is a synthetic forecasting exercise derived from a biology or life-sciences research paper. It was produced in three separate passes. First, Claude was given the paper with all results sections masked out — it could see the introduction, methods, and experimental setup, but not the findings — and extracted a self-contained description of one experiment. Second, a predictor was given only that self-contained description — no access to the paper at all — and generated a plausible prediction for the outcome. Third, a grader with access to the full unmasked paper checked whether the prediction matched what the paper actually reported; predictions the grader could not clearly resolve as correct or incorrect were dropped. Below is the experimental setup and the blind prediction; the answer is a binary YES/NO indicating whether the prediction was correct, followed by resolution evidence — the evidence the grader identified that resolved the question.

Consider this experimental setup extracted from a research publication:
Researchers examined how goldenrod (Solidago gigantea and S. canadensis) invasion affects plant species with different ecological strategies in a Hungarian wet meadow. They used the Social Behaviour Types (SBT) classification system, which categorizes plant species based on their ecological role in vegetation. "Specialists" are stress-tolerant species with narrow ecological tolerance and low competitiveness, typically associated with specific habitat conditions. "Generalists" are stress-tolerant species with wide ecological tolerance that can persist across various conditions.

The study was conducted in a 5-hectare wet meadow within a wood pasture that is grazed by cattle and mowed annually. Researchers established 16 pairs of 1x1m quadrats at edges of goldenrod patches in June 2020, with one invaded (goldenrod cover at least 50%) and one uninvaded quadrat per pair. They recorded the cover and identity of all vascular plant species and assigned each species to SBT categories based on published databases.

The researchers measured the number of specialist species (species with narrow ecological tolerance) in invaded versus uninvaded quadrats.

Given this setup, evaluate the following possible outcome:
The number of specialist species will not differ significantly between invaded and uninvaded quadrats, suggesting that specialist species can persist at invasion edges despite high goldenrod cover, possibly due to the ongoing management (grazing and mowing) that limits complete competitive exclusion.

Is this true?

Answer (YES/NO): YES